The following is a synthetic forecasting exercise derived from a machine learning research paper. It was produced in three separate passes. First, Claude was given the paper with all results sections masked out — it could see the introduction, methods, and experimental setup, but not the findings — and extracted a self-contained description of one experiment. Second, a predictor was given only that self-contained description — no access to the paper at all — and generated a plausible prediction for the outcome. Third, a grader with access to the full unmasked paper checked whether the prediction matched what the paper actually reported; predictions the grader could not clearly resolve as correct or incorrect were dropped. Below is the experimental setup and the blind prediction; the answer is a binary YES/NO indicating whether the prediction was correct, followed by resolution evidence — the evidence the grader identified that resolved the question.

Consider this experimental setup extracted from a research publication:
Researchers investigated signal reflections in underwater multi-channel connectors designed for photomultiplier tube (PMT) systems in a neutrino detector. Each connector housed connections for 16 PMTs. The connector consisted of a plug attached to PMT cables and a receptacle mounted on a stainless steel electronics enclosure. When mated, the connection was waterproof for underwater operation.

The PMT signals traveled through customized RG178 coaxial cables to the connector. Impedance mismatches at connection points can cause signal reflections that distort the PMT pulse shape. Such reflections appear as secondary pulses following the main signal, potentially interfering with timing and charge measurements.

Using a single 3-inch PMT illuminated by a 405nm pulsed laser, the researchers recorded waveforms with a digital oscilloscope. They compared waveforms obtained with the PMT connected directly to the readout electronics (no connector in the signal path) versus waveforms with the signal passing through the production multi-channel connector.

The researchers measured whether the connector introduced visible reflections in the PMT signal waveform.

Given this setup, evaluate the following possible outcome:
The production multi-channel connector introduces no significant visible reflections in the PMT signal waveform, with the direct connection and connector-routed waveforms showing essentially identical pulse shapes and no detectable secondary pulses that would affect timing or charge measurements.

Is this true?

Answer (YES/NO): NO